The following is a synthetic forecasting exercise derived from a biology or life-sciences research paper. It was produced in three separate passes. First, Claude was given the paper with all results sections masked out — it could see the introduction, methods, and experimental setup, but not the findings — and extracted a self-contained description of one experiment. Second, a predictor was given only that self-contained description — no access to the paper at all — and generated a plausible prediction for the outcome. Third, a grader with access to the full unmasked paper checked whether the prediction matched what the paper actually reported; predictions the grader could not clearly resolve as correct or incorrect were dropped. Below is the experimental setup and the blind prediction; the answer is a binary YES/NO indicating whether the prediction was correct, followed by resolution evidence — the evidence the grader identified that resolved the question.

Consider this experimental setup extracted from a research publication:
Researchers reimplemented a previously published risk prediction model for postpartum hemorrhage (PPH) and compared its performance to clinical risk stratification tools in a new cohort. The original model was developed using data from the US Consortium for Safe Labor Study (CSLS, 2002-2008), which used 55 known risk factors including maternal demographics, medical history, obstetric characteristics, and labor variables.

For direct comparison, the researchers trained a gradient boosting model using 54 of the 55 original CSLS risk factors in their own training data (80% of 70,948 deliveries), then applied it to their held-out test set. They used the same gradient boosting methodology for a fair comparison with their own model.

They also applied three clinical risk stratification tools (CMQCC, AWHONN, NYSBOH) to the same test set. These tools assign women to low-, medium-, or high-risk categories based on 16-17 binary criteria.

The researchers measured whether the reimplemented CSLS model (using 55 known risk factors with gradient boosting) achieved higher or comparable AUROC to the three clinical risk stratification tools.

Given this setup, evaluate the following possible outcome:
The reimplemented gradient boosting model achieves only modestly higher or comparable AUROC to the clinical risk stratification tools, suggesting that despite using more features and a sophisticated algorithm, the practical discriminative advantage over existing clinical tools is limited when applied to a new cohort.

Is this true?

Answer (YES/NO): NO